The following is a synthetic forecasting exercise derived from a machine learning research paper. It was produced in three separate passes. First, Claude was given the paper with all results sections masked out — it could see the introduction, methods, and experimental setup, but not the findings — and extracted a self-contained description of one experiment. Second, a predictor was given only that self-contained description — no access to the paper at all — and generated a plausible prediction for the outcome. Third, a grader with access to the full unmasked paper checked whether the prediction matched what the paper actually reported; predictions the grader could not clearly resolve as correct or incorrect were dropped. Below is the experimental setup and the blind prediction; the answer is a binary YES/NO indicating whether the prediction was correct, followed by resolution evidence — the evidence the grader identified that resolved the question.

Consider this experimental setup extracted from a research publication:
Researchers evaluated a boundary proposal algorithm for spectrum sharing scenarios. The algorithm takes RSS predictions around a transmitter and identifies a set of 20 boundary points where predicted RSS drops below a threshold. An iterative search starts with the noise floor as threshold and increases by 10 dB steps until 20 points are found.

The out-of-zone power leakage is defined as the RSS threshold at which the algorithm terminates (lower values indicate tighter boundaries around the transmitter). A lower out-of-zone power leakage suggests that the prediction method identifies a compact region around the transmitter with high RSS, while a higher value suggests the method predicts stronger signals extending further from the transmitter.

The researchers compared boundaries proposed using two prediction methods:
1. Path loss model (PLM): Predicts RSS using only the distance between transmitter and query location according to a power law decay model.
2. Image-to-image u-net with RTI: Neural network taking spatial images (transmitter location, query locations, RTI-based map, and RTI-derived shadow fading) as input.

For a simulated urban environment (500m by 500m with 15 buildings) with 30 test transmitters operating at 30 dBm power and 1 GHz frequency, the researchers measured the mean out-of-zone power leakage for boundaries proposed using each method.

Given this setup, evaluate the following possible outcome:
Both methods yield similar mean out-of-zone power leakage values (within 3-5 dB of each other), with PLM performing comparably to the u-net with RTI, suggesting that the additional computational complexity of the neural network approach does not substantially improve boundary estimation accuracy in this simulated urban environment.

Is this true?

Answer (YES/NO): NO